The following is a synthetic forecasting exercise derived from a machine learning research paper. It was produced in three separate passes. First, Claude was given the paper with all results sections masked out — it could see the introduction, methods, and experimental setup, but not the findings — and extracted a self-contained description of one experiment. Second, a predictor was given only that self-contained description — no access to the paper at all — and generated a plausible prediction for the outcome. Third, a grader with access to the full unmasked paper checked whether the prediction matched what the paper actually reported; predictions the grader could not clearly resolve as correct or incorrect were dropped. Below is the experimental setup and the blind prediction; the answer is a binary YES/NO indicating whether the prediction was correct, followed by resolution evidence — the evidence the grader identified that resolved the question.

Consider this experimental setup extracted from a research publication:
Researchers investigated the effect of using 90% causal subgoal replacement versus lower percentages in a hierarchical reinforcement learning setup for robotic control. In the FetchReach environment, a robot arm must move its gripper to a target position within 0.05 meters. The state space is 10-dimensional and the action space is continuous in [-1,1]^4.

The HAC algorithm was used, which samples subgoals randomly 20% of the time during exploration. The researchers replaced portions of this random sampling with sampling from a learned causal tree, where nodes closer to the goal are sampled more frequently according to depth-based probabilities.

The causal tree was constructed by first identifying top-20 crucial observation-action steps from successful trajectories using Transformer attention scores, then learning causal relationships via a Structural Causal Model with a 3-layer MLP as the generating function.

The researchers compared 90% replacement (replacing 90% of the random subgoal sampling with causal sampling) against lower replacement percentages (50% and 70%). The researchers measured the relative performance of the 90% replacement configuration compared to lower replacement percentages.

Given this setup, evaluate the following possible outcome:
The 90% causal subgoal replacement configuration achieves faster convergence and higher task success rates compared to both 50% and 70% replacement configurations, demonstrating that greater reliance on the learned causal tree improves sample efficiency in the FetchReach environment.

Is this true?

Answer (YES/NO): NO